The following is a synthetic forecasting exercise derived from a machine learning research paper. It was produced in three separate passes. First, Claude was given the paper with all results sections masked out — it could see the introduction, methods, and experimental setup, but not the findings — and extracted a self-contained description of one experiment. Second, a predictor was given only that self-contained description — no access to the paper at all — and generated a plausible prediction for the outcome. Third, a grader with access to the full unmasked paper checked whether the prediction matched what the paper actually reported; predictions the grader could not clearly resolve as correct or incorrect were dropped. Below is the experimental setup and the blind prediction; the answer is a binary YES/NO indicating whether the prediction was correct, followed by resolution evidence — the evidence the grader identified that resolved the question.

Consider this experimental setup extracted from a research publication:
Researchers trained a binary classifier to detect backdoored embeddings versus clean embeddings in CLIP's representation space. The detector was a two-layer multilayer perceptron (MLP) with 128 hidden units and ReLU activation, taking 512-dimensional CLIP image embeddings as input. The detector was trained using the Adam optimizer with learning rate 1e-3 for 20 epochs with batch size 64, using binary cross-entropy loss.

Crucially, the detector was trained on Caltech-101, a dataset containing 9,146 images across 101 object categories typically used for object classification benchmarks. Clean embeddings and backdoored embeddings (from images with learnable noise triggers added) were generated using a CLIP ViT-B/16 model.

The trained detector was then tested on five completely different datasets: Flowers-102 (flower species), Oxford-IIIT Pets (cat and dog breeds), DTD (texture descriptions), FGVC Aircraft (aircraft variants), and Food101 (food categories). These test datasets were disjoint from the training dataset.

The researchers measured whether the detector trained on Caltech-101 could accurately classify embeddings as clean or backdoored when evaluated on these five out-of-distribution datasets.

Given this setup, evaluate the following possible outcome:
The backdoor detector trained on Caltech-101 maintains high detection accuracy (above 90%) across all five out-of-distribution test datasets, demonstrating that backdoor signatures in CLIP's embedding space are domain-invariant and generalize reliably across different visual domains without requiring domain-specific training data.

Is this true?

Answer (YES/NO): YES